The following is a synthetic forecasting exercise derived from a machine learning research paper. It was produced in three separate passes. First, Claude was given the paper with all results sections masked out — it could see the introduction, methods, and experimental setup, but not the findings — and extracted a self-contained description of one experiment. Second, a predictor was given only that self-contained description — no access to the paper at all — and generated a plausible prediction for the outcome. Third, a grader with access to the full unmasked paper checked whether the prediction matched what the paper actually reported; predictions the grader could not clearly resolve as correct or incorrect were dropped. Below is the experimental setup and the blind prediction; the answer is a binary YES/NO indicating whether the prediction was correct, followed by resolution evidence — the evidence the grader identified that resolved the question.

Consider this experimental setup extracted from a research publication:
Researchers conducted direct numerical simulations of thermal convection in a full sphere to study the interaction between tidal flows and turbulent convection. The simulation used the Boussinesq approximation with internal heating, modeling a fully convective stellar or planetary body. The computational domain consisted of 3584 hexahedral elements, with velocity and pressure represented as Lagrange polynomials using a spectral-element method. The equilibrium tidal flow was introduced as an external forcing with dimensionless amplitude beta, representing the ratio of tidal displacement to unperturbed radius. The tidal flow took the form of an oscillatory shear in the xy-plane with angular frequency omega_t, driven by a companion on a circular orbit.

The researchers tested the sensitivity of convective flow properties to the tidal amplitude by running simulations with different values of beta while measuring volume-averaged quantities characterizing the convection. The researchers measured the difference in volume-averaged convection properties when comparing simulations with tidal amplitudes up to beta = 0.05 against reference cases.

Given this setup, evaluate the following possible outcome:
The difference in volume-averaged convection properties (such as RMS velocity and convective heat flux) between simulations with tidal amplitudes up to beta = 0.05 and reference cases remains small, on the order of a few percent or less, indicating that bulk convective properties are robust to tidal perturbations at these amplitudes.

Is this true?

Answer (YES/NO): YES